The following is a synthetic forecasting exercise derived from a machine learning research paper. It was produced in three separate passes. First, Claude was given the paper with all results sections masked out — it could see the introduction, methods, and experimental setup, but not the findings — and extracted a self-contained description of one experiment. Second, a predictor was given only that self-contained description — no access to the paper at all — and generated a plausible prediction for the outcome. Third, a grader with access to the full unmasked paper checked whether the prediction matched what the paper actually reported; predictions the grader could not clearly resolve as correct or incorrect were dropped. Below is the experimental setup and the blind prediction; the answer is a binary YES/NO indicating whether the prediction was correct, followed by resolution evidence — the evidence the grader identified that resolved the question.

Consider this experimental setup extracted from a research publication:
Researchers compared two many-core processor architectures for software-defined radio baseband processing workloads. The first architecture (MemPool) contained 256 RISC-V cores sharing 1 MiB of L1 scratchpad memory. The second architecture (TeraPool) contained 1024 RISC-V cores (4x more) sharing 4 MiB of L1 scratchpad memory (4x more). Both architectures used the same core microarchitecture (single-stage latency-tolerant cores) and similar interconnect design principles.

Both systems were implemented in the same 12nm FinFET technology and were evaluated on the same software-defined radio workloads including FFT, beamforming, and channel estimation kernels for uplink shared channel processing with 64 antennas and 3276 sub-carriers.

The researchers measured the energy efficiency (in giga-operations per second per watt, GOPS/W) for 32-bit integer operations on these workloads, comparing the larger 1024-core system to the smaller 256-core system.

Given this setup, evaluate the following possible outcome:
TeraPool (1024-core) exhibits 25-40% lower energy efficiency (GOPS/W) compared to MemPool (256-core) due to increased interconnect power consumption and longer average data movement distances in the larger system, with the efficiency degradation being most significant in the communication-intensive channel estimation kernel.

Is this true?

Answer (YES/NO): NO